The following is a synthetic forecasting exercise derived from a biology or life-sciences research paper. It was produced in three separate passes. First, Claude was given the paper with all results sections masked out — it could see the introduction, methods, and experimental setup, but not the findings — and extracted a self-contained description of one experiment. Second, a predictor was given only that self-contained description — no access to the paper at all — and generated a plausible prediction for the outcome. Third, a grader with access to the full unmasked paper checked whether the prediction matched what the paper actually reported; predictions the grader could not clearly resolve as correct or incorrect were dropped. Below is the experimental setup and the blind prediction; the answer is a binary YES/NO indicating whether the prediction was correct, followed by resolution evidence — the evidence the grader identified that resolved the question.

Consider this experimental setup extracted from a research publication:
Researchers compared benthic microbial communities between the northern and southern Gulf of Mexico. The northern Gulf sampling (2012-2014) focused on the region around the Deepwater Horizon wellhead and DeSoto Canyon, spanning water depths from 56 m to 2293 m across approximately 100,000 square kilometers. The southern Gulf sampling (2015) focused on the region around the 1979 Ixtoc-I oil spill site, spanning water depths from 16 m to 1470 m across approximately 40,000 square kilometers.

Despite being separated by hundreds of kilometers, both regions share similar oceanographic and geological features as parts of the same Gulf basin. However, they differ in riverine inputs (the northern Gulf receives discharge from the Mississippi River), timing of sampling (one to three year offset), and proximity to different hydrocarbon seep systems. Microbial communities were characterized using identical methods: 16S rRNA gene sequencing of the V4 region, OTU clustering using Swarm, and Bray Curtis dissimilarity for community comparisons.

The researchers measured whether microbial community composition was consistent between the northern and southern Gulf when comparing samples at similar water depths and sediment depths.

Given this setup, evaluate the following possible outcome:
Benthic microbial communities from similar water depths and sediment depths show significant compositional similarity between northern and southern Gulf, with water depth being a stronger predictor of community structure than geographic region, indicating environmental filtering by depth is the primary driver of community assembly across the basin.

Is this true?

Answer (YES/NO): YES